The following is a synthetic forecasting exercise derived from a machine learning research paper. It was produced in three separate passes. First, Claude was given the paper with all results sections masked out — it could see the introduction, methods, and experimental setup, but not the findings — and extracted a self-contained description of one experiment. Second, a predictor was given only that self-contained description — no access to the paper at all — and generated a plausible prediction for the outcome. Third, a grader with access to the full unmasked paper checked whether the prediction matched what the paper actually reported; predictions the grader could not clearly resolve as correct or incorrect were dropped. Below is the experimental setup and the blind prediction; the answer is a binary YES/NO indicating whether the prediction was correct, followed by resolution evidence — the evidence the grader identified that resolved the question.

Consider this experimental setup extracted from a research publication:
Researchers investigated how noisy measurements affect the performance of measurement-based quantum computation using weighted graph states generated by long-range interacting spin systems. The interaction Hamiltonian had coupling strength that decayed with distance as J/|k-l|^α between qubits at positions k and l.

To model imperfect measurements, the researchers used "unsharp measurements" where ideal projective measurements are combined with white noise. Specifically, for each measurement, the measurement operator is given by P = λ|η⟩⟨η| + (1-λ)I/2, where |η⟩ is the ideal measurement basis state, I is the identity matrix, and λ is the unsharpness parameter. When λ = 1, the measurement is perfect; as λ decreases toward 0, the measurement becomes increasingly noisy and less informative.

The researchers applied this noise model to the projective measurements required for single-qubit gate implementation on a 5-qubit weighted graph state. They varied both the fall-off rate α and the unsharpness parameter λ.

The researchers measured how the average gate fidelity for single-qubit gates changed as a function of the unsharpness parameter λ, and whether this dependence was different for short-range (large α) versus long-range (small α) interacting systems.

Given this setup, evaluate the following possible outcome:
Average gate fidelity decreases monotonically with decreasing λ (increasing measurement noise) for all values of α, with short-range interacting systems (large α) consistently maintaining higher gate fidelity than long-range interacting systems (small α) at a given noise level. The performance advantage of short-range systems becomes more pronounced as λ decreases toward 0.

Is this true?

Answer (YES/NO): NO